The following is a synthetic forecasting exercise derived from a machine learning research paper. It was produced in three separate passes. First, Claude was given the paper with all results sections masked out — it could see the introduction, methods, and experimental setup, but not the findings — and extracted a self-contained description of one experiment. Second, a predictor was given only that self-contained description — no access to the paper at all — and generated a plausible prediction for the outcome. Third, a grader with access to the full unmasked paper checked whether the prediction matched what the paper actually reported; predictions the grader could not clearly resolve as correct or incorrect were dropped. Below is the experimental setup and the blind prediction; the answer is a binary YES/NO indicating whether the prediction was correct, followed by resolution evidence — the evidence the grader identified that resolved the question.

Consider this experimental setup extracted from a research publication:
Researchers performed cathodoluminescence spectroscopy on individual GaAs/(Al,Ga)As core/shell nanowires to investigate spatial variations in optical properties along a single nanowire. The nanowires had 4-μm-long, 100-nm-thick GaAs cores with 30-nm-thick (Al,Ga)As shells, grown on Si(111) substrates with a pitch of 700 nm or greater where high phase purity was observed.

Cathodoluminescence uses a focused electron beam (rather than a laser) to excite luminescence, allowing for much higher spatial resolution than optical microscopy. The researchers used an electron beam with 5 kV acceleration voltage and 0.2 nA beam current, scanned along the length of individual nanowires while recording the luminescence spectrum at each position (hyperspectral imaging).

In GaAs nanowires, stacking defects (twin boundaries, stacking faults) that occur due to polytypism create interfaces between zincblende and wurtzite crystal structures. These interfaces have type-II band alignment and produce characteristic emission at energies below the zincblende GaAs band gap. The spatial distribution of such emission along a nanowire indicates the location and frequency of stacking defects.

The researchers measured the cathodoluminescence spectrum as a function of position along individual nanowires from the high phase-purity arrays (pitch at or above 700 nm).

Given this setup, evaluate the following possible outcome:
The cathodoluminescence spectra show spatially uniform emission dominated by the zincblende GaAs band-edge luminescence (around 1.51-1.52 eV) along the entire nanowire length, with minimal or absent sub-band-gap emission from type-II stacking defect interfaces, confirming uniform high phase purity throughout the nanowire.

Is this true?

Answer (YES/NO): YES